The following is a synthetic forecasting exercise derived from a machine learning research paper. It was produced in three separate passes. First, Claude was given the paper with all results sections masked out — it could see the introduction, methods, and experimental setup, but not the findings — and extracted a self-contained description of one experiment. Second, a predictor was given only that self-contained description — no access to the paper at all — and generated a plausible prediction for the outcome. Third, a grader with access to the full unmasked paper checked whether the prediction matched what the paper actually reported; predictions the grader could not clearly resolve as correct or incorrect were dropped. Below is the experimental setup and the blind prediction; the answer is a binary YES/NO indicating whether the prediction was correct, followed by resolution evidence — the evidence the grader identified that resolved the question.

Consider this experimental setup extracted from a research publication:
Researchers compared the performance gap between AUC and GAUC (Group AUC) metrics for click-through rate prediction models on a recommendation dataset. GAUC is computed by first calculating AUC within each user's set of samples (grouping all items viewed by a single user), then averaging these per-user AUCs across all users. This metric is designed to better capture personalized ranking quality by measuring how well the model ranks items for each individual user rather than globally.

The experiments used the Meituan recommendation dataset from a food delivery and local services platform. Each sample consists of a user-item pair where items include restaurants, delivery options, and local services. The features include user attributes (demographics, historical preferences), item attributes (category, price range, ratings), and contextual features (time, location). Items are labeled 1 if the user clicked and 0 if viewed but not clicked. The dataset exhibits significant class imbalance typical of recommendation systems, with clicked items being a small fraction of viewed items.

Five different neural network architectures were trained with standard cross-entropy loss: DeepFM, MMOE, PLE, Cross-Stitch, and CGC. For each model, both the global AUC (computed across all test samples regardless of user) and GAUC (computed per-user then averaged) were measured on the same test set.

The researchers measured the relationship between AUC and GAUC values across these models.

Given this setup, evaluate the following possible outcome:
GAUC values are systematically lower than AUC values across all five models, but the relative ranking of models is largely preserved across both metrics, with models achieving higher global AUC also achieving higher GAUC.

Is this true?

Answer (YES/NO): YES